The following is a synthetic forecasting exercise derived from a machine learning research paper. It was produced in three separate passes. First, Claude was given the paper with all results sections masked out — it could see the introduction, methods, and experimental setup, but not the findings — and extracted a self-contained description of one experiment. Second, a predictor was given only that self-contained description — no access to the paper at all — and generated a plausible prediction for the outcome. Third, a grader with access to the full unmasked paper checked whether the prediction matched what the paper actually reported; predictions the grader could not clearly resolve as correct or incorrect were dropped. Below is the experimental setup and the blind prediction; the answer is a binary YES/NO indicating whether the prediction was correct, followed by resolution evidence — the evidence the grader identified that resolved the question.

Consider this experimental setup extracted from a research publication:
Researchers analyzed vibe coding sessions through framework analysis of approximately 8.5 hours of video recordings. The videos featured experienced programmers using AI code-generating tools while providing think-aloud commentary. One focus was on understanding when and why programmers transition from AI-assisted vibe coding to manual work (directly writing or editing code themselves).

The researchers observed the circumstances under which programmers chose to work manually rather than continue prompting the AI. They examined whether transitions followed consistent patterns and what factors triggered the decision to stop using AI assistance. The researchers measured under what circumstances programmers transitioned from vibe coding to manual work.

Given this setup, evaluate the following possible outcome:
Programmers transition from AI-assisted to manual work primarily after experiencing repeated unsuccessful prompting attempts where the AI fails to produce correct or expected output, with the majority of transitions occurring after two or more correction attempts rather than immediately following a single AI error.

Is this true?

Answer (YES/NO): NO